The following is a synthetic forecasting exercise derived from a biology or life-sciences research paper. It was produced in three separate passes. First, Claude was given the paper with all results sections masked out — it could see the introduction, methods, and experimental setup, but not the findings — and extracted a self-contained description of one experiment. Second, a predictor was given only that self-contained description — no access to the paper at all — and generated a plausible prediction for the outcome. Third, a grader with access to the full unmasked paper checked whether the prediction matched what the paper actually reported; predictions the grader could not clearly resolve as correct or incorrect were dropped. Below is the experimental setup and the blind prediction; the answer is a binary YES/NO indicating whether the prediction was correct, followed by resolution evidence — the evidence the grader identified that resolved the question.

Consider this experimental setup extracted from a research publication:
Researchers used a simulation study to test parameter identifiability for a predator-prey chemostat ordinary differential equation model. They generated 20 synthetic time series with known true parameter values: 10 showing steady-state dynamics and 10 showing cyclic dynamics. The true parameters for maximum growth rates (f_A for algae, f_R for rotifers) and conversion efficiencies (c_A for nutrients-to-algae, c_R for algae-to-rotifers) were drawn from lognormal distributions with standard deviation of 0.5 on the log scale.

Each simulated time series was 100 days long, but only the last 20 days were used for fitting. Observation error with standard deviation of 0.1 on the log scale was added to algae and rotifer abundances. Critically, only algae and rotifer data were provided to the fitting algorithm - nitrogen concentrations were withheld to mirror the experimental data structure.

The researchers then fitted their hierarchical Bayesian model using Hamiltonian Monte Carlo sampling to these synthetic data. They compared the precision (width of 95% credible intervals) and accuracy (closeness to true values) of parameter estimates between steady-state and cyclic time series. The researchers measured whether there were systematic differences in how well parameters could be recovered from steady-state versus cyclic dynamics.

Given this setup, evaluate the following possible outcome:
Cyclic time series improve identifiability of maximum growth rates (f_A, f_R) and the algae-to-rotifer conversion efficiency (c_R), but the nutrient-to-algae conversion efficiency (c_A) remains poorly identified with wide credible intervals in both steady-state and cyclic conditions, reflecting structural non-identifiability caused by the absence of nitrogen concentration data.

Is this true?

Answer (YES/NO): NO